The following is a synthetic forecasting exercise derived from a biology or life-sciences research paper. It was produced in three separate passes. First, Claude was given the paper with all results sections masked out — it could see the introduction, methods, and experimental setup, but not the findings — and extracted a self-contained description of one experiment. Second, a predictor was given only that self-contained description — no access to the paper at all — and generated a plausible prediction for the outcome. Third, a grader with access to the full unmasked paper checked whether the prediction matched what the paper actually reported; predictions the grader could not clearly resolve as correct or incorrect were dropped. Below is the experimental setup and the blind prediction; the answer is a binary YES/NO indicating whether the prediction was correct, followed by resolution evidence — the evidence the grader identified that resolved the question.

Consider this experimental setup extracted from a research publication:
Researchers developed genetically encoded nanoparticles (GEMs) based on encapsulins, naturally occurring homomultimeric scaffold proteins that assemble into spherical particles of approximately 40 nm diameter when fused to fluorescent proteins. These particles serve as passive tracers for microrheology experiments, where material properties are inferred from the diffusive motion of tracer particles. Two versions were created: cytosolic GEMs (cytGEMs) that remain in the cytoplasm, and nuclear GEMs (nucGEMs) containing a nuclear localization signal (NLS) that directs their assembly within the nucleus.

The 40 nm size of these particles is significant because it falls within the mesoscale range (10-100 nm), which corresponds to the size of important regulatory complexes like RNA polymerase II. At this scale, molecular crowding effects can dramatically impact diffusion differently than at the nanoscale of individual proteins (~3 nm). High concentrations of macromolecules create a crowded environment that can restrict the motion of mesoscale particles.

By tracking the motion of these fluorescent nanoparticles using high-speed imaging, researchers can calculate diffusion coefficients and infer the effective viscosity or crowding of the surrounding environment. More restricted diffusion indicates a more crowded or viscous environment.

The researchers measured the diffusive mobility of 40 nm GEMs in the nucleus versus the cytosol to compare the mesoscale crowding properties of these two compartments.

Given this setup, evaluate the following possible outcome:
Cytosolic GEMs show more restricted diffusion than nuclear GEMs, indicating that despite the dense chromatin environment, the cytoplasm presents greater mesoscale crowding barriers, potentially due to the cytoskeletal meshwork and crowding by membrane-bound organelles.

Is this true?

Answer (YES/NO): NO